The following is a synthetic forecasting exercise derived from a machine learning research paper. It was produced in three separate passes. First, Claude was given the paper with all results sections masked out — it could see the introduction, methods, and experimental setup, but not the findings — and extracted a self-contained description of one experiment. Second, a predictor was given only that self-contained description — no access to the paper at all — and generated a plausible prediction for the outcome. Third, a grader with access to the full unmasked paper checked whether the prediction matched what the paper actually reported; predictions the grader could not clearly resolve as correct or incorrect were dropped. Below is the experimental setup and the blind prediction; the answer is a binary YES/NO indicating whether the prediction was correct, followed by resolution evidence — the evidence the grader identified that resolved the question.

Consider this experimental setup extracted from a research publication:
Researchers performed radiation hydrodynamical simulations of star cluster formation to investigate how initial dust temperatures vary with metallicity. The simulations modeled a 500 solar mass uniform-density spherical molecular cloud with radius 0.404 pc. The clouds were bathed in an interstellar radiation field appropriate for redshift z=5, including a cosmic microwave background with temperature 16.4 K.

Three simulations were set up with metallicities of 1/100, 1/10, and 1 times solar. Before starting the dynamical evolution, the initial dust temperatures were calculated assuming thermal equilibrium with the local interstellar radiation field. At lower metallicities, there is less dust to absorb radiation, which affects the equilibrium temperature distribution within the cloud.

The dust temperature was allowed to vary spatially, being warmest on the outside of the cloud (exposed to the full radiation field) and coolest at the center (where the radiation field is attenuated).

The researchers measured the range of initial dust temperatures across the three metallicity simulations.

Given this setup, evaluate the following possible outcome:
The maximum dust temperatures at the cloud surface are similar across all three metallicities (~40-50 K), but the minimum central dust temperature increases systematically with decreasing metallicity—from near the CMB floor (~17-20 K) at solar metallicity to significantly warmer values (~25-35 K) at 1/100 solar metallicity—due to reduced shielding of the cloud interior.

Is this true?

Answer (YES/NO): NO